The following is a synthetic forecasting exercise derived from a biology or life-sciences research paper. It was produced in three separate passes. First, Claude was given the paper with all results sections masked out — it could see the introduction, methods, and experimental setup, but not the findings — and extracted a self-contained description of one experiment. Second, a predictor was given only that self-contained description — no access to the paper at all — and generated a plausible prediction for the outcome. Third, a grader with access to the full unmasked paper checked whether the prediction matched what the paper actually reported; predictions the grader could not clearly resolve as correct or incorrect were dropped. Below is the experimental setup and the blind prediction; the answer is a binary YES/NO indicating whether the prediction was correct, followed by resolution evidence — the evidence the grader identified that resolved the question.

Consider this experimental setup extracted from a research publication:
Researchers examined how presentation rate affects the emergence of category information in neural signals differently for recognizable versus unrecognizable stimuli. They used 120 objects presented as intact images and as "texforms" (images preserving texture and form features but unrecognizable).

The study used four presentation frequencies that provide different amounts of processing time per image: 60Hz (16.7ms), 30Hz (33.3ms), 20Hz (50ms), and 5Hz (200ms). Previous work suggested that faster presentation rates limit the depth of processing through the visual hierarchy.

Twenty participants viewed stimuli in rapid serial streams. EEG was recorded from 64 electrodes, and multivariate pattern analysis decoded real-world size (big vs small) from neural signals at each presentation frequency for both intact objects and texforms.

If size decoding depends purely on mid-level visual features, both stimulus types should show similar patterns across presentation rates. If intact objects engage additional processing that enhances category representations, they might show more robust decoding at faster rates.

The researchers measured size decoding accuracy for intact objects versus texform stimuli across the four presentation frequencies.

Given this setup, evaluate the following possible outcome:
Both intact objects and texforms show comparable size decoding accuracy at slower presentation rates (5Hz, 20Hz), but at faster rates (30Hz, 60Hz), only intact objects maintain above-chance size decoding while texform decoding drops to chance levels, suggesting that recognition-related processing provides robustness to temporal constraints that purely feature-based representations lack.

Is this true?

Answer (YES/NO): NO